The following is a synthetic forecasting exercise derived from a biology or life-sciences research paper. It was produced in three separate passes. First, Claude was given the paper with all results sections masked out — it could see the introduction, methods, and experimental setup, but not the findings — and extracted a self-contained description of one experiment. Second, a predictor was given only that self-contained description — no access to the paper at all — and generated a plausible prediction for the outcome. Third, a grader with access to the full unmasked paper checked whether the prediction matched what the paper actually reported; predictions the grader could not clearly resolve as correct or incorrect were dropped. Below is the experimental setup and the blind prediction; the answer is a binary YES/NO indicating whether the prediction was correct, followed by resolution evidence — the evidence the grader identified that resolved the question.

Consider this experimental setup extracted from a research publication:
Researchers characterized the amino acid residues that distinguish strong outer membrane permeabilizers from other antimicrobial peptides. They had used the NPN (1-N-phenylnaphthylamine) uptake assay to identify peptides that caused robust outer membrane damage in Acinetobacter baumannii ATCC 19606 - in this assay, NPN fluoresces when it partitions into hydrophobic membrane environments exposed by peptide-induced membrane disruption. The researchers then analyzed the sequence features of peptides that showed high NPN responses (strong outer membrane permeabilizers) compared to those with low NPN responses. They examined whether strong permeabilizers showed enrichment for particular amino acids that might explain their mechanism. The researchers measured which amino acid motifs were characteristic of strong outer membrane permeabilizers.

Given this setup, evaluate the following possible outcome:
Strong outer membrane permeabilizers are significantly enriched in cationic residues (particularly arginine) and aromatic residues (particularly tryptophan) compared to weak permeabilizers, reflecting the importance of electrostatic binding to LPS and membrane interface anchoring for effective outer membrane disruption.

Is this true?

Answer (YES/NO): NO